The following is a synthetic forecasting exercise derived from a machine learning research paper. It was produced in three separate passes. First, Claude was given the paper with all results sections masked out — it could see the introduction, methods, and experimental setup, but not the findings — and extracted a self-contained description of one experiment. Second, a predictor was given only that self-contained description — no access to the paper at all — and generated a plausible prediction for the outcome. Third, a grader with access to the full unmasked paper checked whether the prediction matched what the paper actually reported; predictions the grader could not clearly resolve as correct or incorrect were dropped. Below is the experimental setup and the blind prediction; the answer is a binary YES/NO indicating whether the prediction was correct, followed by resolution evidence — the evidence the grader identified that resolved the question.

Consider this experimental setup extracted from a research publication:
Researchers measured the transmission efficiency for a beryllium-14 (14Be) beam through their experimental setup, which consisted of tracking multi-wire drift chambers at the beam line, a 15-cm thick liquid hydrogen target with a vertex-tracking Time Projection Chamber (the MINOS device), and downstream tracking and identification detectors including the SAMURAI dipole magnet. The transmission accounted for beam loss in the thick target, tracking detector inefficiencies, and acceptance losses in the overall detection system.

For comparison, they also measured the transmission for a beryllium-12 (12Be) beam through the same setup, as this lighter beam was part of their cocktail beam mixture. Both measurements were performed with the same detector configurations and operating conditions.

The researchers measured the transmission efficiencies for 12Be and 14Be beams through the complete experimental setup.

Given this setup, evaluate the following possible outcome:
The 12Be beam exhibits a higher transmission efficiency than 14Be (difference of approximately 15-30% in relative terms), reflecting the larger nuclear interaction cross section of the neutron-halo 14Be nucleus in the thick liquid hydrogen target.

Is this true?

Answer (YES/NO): NO